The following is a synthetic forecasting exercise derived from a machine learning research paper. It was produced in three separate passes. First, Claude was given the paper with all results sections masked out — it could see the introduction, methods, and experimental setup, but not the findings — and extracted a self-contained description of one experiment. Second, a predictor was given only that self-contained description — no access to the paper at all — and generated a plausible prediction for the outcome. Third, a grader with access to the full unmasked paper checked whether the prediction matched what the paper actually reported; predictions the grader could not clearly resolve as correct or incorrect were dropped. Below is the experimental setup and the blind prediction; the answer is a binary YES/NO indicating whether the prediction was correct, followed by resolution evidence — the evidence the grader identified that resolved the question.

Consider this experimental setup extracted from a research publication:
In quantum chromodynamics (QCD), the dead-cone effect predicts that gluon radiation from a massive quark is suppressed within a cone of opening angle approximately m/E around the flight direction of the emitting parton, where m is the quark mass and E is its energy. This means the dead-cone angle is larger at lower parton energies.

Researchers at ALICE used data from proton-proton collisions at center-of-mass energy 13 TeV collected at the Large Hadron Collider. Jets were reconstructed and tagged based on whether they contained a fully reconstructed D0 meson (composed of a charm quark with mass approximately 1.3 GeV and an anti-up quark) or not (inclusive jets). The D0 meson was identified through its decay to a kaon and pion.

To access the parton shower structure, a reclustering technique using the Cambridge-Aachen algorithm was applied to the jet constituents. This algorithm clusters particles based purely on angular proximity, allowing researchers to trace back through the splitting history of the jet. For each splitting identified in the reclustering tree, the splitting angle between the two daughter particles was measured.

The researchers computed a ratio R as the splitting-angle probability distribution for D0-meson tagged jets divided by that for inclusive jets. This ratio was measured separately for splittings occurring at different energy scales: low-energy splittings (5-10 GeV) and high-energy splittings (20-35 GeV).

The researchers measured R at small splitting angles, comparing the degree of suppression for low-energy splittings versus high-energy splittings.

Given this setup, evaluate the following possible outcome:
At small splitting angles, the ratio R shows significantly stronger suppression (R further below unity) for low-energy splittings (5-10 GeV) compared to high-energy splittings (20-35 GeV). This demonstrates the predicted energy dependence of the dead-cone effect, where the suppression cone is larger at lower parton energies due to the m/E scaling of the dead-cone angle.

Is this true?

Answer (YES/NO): YES